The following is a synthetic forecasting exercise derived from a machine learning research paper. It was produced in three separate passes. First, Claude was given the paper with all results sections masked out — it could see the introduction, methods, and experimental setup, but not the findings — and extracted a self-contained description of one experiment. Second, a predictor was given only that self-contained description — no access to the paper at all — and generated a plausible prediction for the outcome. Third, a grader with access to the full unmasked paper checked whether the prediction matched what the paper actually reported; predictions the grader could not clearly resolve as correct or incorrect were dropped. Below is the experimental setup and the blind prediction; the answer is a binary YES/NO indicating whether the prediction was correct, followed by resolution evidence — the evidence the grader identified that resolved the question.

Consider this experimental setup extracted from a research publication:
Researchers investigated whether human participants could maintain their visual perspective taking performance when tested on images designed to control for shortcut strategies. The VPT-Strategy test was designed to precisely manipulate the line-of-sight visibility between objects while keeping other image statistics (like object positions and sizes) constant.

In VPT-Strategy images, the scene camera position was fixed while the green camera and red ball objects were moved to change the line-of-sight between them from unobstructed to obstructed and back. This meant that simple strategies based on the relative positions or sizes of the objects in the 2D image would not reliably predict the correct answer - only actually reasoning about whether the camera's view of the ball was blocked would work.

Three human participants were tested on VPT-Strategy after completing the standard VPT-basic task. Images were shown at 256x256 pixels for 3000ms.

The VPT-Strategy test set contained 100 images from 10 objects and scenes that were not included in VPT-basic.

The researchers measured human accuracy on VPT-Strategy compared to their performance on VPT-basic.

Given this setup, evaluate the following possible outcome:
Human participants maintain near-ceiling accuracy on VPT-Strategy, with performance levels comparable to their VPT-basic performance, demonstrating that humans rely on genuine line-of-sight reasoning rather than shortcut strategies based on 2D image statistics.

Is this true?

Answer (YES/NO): YES